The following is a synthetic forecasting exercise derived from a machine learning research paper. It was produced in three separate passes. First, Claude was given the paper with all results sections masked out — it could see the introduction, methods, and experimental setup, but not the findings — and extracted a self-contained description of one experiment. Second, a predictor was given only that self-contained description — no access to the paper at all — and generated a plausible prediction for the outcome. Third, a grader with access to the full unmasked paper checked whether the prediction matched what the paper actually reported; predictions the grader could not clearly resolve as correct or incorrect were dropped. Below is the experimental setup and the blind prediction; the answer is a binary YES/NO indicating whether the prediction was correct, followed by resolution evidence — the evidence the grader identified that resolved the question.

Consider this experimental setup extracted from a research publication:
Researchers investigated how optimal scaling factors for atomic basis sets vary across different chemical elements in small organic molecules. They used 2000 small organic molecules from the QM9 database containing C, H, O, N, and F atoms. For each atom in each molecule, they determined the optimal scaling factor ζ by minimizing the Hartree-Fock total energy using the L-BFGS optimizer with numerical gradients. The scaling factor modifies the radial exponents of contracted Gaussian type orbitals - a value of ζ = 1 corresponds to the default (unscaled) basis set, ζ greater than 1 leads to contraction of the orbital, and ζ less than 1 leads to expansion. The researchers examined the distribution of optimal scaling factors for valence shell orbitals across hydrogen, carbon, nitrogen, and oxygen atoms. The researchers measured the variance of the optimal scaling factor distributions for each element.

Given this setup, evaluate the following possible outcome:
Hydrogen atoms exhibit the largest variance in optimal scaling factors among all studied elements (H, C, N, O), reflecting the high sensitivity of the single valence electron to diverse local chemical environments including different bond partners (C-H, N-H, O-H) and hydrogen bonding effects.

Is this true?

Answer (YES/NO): YES